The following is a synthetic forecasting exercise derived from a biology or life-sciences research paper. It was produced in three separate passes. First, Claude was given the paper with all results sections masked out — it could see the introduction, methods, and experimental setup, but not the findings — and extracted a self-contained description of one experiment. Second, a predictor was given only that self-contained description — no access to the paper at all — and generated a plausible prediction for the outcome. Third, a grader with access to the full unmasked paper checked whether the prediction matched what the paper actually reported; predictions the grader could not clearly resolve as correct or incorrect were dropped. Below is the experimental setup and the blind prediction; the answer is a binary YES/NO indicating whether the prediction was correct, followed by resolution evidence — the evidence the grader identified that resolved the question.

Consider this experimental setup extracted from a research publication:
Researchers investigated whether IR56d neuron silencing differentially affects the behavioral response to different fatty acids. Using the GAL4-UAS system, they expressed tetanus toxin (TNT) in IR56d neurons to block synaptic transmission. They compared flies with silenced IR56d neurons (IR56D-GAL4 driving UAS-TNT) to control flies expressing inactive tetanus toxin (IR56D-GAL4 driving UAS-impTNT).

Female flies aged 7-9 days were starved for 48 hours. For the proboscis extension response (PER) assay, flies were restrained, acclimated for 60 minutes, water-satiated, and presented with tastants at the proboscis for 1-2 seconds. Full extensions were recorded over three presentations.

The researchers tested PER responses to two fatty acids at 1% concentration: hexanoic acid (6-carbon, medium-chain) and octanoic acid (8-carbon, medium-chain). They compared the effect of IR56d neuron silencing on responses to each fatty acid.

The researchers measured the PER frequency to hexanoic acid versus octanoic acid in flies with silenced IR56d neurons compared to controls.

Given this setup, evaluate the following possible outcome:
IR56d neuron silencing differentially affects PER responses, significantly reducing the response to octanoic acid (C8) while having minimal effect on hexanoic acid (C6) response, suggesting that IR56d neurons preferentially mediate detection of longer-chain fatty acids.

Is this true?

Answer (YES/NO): NO